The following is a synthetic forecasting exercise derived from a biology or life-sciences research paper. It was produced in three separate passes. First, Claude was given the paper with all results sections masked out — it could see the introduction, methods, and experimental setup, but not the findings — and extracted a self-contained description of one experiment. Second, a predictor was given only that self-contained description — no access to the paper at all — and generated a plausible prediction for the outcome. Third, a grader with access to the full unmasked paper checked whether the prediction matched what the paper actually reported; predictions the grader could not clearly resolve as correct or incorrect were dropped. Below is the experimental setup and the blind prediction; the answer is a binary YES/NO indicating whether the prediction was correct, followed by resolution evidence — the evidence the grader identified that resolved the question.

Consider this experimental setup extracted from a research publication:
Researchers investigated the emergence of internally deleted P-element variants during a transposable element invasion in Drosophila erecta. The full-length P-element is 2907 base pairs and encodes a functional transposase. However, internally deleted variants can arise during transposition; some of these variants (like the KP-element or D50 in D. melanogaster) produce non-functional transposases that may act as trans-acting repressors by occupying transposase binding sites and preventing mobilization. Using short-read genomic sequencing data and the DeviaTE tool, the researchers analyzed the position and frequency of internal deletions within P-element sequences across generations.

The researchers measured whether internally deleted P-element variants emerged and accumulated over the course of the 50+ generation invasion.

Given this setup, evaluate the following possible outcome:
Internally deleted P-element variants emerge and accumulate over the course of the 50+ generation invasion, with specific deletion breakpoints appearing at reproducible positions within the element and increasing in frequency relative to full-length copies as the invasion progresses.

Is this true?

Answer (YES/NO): NO